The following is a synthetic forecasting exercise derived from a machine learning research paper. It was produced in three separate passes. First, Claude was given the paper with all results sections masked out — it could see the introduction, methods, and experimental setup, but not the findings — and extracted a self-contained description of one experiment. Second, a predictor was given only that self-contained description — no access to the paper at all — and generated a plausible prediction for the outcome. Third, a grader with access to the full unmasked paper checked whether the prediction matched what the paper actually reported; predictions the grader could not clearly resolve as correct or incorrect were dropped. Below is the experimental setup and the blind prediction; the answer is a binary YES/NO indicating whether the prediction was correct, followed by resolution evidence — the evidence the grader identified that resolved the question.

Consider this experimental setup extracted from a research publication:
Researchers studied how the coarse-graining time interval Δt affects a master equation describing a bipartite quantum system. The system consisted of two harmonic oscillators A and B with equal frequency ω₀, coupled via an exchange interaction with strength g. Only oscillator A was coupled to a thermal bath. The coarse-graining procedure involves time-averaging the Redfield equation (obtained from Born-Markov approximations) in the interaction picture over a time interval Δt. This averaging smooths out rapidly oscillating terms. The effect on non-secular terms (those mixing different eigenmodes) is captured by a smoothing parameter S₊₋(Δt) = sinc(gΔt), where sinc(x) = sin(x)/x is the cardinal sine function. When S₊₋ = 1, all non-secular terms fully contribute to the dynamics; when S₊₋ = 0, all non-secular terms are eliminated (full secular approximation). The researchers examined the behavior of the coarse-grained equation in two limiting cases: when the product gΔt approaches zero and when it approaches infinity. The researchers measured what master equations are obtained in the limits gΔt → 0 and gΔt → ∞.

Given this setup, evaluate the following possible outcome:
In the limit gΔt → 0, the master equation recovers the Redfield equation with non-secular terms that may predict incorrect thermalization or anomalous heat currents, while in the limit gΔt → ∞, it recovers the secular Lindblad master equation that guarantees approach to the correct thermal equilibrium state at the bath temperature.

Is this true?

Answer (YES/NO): YES